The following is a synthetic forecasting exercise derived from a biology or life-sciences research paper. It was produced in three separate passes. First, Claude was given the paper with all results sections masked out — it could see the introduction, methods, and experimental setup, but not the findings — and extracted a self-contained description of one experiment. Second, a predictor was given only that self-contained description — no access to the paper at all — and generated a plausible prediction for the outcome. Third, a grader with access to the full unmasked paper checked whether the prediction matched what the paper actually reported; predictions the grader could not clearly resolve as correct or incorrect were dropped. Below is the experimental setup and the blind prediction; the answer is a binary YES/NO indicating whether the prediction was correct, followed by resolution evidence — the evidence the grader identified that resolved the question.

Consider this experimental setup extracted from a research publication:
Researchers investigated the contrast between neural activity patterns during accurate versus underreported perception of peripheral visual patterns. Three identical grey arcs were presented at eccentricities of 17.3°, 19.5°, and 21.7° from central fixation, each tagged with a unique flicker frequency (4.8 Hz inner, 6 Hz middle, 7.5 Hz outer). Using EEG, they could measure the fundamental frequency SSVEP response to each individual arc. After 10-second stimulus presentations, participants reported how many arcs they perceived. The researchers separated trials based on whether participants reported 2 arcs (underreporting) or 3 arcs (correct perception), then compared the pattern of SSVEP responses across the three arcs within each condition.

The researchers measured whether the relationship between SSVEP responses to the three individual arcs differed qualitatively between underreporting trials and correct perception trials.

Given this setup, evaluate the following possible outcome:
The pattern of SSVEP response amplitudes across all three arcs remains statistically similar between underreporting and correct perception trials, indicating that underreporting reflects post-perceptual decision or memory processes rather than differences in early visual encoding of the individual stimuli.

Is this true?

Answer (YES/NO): NO